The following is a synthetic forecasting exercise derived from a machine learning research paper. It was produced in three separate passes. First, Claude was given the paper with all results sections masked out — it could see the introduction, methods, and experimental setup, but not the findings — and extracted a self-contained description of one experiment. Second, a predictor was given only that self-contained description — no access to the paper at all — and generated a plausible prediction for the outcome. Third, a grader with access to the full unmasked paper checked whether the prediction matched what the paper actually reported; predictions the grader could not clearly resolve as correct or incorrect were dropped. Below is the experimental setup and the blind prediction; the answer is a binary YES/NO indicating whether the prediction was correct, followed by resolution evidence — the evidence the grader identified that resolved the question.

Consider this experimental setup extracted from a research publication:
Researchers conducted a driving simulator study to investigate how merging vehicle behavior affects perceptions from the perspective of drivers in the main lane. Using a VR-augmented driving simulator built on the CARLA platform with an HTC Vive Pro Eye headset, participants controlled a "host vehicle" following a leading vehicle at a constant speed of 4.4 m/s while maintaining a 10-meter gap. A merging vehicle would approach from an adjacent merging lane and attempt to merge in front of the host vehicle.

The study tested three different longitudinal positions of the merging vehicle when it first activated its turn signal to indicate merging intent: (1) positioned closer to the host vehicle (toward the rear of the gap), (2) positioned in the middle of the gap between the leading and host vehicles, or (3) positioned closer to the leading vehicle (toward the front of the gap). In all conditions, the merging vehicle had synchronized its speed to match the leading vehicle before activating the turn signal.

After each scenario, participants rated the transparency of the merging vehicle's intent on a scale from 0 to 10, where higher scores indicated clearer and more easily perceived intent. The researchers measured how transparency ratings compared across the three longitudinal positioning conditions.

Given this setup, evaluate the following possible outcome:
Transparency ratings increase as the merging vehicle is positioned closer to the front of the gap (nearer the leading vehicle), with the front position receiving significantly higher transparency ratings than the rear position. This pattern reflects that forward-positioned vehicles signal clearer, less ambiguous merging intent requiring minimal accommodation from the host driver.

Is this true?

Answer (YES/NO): NO